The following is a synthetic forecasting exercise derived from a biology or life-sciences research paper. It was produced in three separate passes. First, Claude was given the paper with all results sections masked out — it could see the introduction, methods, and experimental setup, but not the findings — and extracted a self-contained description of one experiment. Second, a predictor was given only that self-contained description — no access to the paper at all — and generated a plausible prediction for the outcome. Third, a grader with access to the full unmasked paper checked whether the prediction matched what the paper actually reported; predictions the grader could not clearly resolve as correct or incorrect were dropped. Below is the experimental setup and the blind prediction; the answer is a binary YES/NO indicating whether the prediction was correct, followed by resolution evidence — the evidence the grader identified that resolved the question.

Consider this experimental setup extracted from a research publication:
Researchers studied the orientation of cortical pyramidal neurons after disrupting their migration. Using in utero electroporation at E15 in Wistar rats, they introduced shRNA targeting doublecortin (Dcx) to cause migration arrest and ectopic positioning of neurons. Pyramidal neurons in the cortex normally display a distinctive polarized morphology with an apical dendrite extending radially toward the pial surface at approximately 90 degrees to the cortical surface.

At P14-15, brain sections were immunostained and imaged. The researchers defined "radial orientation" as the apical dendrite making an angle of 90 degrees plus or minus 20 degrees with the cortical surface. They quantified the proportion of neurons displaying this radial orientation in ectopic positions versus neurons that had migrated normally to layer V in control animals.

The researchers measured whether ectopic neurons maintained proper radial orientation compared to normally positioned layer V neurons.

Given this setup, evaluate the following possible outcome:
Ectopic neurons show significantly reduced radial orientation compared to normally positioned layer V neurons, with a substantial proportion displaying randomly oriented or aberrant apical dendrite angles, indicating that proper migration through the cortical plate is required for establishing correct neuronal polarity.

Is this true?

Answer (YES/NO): YES